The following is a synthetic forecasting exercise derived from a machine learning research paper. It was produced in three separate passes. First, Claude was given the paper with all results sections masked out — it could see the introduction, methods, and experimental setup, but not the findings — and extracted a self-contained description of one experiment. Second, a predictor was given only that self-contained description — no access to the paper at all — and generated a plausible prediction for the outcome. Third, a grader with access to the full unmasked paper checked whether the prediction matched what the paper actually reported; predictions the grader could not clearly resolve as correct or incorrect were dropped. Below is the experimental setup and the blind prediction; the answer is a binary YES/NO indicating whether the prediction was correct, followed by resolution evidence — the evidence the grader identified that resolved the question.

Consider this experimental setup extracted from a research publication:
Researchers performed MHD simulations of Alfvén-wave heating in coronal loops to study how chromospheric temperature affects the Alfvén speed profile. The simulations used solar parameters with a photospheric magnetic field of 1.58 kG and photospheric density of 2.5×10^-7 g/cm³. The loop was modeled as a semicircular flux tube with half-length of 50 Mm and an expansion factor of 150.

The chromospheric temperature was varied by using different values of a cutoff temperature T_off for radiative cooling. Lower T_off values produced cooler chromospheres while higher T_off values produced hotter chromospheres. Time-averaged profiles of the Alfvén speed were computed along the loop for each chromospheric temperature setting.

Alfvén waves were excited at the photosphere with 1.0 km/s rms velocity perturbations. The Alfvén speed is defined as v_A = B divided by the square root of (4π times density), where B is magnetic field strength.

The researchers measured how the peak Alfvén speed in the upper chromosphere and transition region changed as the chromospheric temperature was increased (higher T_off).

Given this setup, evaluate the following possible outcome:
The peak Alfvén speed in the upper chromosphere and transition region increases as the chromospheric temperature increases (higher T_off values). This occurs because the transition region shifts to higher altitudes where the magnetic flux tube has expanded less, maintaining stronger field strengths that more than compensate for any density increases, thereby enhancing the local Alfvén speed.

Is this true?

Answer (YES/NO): NO